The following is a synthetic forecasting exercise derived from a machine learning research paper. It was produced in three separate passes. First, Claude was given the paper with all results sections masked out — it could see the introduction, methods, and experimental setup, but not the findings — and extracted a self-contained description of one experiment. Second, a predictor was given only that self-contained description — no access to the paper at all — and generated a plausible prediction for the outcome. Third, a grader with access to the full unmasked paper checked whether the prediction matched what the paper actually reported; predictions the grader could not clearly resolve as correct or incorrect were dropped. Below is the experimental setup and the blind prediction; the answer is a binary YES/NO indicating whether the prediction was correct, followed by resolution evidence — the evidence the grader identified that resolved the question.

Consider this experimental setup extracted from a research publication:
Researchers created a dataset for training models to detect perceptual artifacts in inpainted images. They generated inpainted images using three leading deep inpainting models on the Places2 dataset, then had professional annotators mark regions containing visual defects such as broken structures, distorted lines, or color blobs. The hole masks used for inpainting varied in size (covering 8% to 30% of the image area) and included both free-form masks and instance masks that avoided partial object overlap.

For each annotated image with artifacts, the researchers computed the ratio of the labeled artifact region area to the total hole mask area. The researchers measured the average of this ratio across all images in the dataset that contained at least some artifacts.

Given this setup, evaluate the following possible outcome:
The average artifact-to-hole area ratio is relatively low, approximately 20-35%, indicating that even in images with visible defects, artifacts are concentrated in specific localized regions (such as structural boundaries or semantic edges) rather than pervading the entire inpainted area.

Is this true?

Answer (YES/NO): YES